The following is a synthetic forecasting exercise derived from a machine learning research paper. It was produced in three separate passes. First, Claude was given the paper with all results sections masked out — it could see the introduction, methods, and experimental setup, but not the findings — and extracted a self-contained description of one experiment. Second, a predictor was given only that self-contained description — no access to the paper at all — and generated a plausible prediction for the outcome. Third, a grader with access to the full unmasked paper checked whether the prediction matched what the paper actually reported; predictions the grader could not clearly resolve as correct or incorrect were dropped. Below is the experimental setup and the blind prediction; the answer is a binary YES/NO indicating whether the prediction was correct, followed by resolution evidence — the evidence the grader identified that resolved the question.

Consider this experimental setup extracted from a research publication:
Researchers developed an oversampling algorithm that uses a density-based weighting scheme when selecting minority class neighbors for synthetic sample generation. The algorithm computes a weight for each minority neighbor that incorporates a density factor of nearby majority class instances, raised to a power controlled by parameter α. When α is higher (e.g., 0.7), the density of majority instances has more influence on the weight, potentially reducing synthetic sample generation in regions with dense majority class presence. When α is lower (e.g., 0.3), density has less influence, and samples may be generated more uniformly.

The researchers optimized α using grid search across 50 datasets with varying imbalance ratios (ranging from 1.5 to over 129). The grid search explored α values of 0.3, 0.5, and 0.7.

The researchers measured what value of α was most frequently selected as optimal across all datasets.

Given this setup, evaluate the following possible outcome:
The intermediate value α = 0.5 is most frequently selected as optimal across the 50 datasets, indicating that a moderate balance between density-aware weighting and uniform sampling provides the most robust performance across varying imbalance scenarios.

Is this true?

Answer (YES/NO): NO